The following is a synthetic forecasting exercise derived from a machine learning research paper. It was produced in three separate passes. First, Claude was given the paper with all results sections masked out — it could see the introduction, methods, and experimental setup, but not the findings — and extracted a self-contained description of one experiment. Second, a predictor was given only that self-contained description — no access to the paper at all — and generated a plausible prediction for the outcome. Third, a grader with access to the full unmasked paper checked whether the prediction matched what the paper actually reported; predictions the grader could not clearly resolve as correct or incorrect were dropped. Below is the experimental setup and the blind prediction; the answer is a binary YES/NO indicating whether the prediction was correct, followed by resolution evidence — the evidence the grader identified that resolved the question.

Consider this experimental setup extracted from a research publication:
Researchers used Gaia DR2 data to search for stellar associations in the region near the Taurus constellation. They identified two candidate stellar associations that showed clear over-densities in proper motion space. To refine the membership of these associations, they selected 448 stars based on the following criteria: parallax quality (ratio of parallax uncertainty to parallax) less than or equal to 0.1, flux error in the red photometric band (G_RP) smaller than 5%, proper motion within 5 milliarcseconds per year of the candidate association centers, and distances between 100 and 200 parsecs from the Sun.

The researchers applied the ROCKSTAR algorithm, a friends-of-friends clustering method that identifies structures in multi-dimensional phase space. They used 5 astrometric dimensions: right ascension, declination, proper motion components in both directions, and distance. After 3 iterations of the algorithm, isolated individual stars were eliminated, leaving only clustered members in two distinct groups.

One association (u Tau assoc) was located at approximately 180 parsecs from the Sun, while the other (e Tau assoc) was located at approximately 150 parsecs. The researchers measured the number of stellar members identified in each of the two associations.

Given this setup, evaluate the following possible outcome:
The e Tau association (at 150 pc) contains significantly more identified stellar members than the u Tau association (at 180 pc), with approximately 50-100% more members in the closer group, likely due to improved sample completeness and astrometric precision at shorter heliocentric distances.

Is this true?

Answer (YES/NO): NO